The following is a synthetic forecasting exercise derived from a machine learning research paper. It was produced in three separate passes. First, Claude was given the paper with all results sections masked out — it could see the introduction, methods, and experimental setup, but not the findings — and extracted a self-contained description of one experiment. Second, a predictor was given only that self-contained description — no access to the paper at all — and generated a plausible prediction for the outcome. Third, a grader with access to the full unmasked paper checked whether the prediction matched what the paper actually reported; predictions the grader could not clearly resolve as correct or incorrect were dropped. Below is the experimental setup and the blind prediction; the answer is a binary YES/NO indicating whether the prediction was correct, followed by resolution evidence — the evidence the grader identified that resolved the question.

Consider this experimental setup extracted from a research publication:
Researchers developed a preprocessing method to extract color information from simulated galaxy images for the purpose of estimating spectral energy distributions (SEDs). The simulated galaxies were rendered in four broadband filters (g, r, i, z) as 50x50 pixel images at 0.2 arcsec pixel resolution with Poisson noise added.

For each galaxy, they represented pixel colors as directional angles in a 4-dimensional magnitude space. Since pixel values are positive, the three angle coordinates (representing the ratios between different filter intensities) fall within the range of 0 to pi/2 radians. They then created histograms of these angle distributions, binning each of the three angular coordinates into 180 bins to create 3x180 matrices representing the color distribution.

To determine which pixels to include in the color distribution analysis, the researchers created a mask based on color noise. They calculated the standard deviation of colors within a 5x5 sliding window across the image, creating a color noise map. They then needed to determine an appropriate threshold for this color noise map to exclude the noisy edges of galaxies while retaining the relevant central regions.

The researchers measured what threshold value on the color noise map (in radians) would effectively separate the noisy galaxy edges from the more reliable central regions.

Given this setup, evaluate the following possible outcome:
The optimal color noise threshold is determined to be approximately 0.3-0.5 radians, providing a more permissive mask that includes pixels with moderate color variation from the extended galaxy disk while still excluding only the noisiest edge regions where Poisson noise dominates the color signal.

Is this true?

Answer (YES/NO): NO